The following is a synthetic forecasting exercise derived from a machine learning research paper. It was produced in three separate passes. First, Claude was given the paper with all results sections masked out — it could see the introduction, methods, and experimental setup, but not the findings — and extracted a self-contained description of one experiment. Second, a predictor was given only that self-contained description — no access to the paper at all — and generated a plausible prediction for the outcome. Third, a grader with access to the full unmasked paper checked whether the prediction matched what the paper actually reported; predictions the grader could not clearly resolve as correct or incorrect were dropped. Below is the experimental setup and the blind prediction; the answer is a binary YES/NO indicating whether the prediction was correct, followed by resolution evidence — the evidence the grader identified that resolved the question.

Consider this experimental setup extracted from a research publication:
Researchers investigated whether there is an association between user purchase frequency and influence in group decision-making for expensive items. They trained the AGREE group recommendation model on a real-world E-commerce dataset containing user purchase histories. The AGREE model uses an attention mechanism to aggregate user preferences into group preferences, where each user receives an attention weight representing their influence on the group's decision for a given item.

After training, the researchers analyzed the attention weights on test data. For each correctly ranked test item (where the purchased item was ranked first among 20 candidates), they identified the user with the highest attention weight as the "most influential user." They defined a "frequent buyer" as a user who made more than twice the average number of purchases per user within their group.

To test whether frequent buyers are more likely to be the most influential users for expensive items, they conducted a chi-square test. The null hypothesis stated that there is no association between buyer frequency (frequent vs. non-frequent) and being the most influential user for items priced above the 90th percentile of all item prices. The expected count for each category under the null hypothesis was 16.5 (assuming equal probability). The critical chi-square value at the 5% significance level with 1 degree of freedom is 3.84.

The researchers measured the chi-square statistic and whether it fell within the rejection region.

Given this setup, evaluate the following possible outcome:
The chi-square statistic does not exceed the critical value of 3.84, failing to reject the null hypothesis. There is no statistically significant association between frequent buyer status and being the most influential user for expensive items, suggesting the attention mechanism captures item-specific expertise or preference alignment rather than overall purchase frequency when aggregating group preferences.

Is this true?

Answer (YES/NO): YES